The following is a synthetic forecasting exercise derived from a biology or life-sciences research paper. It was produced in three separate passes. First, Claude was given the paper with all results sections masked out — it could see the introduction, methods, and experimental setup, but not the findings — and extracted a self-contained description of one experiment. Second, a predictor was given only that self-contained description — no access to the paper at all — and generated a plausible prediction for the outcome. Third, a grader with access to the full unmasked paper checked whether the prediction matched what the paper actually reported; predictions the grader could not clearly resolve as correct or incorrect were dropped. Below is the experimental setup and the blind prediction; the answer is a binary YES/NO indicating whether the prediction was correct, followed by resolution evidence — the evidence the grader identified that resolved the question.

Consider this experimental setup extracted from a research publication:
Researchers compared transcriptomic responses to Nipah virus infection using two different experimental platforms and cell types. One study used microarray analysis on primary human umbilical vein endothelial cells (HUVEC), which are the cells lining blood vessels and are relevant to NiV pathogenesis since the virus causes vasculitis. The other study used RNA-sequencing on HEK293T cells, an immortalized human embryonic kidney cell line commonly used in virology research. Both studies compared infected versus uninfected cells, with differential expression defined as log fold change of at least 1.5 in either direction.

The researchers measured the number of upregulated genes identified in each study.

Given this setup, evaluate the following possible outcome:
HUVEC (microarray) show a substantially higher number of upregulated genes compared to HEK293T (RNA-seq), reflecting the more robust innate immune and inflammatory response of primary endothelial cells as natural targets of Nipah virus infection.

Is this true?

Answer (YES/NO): NO